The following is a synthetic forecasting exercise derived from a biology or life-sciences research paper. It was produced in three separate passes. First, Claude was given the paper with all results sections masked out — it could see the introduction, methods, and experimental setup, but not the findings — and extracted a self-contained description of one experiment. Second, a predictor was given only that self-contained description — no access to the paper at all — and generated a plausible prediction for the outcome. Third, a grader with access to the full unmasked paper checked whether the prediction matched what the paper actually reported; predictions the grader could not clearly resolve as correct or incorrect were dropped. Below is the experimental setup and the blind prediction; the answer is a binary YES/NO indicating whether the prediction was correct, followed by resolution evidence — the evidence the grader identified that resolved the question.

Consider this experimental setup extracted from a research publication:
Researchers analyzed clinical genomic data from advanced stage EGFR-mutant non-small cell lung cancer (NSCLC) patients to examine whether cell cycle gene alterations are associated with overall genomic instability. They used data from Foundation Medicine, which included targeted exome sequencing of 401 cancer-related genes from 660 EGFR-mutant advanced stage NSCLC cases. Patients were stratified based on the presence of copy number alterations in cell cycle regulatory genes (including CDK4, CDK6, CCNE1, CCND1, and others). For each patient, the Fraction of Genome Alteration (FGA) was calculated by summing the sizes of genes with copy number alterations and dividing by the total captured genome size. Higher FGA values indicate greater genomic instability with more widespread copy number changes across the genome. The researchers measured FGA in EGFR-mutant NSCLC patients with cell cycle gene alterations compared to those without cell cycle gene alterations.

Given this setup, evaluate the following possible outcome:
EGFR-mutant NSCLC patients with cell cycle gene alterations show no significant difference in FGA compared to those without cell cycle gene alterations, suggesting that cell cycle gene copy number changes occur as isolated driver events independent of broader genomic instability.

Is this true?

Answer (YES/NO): NO